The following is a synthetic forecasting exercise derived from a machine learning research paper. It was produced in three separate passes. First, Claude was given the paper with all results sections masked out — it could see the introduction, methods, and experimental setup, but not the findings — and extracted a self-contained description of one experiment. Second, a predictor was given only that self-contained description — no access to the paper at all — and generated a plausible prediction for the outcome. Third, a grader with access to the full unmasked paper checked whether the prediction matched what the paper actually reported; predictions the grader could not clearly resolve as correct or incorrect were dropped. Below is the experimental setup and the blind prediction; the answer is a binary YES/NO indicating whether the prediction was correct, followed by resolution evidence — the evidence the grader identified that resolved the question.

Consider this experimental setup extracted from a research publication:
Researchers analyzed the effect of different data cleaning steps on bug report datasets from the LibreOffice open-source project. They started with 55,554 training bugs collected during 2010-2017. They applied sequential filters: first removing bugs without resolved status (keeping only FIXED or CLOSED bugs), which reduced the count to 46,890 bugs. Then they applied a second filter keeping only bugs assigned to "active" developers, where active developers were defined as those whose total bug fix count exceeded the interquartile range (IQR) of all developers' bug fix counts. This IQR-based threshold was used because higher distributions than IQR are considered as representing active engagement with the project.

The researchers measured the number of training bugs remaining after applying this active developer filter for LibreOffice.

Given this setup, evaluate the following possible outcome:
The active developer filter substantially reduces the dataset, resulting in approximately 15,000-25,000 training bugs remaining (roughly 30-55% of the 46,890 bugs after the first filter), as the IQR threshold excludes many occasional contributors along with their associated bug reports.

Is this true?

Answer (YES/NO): NO